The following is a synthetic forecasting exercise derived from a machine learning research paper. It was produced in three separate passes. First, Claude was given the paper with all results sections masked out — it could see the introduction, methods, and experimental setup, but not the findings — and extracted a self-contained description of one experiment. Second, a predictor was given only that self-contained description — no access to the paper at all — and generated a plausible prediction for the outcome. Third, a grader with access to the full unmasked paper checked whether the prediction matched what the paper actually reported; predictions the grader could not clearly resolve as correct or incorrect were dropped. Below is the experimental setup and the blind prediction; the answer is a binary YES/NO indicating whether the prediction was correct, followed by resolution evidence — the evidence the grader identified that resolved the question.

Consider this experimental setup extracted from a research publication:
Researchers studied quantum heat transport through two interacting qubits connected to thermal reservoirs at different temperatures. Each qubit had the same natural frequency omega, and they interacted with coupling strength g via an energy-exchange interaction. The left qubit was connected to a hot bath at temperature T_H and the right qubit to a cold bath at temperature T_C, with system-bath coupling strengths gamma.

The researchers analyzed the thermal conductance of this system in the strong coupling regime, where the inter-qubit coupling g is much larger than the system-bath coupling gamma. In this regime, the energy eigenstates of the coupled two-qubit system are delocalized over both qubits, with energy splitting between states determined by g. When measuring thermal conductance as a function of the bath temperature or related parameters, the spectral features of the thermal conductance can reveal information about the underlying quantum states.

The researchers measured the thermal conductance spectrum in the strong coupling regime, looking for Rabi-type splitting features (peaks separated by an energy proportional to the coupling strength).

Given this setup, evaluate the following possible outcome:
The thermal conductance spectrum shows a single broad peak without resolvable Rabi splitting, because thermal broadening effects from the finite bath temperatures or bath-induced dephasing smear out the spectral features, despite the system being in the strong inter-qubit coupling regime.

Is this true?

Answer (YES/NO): NO